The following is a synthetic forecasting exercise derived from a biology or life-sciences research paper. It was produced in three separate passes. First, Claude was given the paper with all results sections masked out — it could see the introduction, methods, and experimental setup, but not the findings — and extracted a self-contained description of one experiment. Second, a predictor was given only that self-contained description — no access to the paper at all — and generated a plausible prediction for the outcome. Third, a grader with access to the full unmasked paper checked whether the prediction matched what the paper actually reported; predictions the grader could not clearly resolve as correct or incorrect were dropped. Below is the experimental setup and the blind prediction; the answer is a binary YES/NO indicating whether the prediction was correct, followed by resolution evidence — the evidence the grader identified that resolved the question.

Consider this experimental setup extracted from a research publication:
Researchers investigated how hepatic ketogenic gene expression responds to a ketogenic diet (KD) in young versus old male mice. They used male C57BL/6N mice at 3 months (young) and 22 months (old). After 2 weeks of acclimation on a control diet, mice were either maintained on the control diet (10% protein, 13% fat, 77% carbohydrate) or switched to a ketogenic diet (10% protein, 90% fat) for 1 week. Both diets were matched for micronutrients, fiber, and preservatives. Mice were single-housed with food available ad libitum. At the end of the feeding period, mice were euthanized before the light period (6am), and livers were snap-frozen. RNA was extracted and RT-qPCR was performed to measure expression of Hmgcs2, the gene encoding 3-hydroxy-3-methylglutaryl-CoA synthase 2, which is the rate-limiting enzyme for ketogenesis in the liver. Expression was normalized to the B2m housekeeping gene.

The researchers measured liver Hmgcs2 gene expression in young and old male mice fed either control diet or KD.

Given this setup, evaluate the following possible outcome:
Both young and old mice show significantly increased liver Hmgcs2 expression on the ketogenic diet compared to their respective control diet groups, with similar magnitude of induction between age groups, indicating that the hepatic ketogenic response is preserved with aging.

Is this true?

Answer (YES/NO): NO